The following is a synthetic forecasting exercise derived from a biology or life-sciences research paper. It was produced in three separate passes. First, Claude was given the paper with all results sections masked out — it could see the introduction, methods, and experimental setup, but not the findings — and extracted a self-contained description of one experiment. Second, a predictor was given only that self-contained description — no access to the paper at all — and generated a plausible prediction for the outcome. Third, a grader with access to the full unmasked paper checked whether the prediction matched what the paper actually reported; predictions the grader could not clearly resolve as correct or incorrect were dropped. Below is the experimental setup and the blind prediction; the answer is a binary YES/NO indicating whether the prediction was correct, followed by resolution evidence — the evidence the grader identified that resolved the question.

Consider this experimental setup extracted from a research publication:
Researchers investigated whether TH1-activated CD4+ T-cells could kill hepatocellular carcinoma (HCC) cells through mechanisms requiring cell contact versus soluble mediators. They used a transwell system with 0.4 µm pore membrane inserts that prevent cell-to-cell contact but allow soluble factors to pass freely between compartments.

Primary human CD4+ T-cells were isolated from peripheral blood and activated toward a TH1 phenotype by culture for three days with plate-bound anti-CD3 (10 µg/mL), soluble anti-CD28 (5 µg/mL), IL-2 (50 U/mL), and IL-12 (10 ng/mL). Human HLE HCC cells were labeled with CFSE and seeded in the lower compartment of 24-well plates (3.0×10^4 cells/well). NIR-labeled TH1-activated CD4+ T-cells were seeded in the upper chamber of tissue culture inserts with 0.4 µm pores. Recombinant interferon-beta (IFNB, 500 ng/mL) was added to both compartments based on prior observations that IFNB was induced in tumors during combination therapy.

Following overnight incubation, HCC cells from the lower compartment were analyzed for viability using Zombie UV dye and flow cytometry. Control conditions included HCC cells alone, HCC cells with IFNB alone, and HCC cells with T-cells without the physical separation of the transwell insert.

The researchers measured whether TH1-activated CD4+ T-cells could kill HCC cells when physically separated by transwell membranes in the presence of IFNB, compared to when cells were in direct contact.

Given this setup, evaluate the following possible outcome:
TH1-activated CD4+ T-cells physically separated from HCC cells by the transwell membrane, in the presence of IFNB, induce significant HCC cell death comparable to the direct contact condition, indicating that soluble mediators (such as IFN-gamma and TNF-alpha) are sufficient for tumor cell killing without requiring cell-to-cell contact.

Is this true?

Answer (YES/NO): NO